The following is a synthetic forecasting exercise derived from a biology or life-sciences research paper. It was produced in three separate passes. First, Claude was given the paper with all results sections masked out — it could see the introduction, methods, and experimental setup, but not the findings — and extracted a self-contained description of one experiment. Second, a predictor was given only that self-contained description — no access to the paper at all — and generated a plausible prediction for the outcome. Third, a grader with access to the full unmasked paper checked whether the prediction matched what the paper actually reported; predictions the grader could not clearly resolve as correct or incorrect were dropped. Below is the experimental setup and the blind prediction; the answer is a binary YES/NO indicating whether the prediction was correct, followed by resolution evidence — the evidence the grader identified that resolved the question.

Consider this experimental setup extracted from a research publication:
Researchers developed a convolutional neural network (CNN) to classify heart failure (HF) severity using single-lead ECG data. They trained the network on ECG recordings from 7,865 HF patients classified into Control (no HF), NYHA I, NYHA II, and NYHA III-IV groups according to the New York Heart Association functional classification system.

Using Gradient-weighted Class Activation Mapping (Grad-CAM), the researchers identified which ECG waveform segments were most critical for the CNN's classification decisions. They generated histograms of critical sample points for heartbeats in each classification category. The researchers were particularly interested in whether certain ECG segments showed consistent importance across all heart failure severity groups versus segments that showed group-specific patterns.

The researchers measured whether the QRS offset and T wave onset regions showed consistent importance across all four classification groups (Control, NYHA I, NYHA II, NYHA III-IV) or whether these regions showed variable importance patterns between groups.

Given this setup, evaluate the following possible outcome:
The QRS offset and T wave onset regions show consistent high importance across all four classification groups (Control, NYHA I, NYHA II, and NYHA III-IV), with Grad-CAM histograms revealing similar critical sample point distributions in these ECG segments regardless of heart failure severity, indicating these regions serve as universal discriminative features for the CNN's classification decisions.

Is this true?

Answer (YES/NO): YES